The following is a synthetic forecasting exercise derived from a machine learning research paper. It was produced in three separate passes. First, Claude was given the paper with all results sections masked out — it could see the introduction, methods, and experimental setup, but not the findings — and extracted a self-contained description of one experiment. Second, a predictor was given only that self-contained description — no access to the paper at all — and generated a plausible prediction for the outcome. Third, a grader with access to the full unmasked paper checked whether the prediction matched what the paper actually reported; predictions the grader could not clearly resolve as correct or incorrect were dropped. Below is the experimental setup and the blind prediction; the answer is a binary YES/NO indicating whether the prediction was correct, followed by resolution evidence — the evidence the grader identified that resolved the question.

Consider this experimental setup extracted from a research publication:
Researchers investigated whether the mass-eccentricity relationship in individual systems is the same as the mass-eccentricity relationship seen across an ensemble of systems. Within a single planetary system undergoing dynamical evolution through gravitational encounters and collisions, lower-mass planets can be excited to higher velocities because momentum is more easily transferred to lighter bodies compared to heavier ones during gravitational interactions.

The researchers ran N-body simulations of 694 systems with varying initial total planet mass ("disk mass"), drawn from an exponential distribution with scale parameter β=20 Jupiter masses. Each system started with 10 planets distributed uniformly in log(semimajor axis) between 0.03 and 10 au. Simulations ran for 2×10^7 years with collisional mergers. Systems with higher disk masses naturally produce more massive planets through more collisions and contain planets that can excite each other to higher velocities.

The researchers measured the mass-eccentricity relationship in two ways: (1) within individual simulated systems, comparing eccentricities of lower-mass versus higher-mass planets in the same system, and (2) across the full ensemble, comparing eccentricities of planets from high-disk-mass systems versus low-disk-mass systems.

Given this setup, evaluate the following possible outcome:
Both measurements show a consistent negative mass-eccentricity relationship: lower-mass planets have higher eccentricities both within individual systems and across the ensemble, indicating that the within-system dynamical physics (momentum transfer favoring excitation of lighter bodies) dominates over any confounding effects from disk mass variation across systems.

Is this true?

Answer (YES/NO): NO